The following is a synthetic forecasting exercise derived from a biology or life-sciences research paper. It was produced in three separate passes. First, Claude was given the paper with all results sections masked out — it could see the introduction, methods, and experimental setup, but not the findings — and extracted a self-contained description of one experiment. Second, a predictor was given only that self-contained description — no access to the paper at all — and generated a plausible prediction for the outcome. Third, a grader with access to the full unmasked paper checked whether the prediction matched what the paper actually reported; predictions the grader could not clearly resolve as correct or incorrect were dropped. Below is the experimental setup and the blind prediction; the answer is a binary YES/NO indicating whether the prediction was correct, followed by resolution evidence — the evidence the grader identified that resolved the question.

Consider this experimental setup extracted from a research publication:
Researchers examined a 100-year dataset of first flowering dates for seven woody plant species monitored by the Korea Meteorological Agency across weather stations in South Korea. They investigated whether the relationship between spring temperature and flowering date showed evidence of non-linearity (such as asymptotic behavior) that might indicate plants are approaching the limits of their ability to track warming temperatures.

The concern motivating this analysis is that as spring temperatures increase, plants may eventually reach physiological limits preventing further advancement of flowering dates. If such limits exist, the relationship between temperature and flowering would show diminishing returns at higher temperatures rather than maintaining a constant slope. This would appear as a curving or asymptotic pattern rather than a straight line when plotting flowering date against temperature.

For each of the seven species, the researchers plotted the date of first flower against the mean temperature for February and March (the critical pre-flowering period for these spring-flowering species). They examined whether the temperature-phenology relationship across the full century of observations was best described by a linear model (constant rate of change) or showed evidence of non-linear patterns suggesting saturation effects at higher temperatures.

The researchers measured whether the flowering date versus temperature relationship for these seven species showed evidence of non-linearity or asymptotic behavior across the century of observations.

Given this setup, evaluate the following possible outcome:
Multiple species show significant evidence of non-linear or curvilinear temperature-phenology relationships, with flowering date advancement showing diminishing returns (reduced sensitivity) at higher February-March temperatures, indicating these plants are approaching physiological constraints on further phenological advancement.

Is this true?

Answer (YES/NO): NO